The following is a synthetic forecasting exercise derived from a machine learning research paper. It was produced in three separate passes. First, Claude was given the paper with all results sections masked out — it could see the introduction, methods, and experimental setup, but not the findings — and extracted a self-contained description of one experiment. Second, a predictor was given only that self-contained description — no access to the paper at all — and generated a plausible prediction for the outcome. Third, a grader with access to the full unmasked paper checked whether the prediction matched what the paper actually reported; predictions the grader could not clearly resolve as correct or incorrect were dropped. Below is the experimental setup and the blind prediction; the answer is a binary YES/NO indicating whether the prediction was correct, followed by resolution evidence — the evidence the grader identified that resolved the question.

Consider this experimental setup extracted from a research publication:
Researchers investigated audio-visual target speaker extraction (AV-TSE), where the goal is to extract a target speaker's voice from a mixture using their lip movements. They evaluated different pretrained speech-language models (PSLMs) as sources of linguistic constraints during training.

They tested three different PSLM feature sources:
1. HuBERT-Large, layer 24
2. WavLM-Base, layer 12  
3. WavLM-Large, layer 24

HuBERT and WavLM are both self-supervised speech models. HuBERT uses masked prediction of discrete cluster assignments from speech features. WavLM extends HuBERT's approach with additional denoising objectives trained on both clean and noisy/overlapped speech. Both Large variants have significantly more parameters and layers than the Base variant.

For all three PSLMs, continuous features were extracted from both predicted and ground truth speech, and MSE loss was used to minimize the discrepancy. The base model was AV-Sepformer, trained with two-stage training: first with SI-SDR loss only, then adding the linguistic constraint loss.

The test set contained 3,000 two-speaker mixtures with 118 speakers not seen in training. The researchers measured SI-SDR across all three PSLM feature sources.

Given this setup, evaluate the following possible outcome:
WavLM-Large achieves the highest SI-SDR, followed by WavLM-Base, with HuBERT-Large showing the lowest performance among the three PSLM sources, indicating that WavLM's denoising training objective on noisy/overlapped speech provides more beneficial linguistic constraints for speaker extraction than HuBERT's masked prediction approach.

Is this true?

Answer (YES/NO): NO